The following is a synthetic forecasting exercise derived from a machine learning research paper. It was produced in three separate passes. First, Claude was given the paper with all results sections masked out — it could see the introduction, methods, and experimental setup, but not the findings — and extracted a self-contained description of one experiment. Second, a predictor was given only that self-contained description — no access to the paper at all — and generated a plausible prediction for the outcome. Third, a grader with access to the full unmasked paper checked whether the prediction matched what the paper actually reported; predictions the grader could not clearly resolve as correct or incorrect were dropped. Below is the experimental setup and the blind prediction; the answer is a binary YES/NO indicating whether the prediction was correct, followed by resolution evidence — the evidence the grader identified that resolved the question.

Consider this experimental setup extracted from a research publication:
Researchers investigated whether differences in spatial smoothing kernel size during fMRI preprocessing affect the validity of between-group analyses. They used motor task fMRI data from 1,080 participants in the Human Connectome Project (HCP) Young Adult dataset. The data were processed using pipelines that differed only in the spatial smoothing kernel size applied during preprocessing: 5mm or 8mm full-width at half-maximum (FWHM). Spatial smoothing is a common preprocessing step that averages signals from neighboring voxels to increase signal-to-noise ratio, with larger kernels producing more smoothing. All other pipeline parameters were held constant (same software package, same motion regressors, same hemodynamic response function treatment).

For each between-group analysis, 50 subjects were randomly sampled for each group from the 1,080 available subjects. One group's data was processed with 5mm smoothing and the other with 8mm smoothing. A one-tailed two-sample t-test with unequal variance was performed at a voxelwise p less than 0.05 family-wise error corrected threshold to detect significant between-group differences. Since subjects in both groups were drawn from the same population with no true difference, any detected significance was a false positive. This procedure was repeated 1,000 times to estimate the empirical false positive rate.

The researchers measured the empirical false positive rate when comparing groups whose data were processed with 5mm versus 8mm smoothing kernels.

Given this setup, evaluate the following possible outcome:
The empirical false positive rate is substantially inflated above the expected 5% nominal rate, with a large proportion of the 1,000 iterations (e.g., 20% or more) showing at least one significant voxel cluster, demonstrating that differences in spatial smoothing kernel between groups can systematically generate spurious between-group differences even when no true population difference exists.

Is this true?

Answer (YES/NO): NO